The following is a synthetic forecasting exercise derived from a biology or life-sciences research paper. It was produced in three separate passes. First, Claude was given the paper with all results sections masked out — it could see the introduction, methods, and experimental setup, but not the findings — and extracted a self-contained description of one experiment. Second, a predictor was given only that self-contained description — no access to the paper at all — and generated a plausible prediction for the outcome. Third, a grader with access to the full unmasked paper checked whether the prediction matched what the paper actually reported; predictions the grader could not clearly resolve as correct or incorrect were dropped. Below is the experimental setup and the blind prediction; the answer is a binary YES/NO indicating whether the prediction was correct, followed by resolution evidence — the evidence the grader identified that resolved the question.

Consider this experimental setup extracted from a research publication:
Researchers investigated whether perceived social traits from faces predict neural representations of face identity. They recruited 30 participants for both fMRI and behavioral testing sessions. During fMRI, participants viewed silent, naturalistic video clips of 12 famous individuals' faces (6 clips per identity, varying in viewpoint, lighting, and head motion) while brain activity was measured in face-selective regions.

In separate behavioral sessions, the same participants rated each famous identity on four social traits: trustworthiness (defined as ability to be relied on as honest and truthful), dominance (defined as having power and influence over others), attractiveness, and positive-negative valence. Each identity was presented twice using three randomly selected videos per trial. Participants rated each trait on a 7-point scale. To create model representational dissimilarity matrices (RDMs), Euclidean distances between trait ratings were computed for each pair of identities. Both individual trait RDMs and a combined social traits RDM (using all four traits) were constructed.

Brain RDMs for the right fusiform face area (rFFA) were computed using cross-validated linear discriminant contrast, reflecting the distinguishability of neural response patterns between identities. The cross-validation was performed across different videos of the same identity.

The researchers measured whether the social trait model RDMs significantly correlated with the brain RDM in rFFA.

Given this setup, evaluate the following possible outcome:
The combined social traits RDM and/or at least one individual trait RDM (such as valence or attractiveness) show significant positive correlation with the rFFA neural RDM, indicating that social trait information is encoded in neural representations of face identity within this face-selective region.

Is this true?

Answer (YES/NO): YES